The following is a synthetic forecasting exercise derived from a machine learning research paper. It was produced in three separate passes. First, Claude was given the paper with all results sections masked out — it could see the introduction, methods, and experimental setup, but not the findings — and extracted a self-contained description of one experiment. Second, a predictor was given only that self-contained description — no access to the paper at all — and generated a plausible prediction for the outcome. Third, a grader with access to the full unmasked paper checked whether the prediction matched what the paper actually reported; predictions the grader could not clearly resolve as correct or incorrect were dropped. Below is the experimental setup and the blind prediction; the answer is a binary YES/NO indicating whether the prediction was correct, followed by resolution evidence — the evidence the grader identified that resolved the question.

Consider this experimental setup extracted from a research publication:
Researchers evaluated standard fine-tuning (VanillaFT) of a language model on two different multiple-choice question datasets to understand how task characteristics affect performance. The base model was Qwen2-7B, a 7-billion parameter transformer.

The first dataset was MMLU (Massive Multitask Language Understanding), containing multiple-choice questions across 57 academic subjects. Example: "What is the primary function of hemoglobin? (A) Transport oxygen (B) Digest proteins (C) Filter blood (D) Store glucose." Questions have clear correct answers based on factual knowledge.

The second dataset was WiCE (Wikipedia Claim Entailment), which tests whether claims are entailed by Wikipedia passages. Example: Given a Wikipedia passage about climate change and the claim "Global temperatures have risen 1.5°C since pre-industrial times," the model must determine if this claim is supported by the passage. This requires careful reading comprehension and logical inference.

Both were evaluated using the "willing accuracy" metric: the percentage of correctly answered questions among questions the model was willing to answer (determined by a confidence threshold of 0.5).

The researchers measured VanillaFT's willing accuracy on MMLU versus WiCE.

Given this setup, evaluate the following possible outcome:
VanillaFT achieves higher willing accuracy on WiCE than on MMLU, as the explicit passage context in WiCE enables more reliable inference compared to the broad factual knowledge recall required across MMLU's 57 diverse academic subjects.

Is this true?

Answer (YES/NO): NO